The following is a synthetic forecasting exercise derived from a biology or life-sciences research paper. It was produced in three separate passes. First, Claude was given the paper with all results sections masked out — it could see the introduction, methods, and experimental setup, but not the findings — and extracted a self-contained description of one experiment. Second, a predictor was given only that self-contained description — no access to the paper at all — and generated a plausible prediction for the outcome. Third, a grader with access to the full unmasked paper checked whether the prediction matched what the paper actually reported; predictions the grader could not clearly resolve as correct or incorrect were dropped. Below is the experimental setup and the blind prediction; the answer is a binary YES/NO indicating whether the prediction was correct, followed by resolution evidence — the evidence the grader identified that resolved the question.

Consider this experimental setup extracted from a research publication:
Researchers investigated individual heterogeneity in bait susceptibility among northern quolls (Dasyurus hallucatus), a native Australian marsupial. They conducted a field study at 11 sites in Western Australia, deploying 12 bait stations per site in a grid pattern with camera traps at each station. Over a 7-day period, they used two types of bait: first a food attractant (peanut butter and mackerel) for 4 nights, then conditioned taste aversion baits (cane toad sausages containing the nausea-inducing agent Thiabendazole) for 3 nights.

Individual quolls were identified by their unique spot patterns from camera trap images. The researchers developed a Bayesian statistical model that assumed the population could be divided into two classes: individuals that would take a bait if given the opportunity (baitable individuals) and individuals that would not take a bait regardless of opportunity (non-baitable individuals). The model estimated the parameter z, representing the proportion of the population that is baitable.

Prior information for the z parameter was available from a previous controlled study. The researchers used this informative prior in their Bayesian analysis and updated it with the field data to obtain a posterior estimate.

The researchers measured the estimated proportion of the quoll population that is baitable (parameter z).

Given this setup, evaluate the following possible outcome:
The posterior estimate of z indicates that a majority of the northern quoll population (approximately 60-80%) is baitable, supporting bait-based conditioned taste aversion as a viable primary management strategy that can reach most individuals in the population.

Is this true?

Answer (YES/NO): YES